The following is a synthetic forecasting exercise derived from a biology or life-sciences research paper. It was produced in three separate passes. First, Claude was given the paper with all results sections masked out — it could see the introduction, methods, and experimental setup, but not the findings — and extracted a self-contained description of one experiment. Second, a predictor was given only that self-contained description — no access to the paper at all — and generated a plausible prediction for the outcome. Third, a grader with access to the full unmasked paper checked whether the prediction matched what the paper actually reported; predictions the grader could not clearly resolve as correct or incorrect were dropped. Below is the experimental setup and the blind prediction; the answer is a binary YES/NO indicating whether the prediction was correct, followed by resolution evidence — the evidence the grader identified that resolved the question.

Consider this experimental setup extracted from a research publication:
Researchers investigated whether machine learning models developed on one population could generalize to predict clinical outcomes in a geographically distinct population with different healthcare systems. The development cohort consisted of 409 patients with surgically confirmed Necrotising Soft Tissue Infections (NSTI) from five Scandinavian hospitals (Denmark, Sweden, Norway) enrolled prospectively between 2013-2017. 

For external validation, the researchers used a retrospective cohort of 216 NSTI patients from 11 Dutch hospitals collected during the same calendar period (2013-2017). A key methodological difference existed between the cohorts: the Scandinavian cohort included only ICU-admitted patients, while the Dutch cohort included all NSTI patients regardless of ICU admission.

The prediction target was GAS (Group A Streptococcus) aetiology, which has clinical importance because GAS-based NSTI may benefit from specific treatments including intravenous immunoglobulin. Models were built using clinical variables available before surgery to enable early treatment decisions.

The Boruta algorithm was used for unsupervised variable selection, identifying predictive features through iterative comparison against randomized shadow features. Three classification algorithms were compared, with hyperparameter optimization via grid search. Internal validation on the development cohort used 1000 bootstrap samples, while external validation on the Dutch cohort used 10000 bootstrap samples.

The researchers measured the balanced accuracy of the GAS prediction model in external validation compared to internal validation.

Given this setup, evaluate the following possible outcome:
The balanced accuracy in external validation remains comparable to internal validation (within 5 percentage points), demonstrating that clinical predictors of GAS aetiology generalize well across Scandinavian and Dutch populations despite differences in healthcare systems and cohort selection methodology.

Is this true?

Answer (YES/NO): NO